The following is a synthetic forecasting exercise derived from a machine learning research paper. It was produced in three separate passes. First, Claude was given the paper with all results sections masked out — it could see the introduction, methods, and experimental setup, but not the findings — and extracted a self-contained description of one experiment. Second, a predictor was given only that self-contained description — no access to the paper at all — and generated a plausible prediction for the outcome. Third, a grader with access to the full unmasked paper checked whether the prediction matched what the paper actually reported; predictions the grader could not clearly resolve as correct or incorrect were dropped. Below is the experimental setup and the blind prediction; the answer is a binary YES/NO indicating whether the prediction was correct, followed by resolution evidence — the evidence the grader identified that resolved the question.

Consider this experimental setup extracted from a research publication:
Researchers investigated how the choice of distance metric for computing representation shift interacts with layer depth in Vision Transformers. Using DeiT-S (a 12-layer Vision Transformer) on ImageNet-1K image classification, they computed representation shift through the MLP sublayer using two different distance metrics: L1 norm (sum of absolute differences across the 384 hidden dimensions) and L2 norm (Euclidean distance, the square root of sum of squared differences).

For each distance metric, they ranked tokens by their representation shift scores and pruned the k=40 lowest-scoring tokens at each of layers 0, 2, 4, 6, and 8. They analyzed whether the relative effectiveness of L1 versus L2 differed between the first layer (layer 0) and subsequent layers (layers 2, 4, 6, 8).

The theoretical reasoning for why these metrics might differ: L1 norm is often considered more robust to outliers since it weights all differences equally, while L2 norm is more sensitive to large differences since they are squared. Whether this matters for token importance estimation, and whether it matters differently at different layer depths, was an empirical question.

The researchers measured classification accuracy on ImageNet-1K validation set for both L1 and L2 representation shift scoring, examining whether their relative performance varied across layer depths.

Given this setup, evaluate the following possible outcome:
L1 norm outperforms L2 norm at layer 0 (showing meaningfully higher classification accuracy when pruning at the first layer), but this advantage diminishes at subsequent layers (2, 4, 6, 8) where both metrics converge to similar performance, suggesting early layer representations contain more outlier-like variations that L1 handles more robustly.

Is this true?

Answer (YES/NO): NO